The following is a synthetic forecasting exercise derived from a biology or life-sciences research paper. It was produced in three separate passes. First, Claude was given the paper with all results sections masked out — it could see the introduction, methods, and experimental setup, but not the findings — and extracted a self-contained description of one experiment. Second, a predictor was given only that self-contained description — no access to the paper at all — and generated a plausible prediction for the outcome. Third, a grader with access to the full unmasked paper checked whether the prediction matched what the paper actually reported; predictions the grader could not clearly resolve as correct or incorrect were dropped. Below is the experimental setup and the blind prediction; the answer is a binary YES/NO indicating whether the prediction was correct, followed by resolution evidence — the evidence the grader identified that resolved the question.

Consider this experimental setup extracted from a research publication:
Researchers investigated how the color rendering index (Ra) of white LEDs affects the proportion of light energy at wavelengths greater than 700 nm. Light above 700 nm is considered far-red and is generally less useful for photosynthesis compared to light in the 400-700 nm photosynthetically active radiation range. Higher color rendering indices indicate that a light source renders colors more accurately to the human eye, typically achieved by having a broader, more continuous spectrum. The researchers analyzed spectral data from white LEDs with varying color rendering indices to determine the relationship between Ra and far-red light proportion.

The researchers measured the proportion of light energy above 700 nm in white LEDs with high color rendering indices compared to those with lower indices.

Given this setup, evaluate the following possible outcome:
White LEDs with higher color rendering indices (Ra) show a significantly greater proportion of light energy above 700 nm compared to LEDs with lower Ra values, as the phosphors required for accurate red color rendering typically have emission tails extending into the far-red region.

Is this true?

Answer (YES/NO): NO